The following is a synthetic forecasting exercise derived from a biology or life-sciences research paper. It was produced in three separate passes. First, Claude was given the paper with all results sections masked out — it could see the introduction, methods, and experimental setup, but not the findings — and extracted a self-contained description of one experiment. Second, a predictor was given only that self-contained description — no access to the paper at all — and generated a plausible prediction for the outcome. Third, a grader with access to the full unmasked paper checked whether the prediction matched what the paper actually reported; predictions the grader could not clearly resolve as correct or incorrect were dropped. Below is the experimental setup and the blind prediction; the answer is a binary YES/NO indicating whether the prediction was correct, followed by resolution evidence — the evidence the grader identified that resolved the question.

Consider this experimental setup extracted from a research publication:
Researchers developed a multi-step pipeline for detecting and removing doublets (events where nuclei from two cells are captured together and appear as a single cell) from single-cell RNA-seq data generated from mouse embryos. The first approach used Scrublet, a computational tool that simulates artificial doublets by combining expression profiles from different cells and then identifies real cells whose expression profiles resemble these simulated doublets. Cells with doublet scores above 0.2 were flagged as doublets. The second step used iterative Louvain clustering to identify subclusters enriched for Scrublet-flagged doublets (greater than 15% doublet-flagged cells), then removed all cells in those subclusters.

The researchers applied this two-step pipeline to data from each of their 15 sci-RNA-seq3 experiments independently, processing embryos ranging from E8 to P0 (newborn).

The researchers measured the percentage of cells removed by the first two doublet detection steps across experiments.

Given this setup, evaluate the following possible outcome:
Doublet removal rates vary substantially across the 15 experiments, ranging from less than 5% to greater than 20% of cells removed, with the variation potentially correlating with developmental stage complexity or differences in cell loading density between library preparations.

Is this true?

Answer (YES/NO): NO